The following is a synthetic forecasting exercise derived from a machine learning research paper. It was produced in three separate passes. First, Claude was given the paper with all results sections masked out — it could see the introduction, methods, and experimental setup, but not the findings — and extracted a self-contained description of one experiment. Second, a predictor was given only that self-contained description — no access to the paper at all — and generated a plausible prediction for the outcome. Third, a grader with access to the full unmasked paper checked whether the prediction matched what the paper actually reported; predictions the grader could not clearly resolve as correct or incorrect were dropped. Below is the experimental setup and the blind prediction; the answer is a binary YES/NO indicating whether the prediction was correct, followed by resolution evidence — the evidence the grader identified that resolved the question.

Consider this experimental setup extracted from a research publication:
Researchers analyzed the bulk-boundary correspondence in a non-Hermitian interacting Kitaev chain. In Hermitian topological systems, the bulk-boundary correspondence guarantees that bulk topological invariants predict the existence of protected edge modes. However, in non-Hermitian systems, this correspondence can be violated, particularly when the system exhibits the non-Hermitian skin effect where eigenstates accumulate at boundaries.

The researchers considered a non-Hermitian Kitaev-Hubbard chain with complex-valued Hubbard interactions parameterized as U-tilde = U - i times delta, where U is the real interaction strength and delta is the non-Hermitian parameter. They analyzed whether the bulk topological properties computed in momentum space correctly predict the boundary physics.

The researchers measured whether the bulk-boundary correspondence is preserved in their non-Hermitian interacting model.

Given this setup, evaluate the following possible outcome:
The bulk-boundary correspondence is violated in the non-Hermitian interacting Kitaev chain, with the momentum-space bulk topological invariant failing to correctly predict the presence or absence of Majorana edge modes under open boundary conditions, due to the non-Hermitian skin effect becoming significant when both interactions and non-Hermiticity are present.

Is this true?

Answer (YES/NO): NO